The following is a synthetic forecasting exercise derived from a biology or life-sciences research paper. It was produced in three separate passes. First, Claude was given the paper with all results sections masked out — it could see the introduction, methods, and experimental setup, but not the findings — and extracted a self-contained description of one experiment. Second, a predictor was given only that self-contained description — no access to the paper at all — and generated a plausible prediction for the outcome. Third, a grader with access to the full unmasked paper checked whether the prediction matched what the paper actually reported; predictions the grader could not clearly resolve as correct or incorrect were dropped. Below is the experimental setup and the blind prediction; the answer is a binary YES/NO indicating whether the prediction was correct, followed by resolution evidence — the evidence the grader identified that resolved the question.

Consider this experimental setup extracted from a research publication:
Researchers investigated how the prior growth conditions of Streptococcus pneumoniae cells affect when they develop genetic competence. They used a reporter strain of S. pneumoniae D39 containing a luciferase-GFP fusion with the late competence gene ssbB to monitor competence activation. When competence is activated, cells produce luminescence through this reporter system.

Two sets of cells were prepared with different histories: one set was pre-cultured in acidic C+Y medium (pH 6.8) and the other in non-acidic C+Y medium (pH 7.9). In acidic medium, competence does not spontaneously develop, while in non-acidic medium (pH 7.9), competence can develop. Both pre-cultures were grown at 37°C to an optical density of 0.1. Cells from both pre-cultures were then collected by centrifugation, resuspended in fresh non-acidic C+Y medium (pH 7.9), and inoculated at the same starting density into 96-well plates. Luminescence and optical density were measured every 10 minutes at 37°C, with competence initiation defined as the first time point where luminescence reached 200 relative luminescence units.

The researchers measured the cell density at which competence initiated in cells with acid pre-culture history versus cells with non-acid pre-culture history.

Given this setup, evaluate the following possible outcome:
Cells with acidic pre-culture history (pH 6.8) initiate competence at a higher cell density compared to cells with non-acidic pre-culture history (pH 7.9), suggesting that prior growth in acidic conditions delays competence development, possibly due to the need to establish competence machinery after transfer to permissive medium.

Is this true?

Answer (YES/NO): YES